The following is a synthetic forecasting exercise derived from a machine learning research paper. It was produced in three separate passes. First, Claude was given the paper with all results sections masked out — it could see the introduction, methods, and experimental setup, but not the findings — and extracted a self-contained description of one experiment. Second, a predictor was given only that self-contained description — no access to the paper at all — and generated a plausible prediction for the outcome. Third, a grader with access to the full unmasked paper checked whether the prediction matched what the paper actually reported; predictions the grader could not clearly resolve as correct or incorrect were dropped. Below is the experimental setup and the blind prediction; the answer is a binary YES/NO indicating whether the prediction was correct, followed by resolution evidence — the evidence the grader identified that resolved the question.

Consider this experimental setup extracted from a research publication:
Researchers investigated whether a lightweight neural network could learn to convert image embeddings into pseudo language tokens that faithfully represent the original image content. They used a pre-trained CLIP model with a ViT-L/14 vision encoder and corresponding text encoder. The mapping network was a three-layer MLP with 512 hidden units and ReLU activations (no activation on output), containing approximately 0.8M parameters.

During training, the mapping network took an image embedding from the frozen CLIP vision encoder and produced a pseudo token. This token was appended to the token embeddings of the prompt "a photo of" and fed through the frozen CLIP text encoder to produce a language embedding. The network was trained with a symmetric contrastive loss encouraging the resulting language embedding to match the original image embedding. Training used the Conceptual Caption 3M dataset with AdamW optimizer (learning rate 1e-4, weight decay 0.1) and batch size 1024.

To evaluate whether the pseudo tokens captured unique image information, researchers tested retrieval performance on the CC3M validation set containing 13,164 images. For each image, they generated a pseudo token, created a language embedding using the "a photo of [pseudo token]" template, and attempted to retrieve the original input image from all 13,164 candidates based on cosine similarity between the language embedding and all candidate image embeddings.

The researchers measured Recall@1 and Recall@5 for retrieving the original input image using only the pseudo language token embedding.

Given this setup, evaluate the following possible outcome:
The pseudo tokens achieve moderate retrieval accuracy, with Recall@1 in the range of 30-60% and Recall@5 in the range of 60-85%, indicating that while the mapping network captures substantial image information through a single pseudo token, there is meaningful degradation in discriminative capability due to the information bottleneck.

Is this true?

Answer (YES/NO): NO